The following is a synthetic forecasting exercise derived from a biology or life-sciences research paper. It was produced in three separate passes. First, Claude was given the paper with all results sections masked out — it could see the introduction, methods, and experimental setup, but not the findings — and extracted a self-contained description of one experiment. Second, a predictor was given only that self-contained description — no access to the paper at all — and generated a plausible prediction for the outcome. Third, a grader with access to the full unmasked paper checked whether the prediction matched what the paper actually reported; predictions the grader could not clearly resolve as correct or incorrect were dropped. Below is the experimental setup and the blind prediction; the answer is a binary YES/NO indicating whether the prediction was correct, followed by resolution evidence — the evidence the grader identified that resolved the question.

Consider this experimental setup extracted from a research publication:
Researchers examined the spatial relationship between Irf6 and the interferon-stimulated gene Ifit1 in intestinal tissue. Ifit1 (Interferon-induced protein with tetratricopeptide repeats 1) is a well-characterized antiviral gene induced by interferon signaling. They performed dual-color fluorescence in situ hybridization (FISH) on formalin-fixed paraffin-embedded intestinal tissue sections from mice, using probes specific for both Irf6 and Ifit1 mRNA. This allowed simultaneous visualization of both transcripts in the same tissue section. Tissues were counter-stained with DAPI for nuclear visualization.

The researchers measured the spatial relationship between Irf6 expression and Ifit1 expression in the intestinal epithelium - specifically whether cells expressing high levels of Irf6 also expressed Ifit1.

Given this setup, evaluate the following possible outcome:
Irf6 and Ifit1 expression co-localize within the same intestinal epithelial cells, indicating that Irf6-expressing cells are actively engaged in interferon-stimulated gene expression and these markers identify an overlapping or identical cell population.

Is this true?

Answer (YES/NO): YES